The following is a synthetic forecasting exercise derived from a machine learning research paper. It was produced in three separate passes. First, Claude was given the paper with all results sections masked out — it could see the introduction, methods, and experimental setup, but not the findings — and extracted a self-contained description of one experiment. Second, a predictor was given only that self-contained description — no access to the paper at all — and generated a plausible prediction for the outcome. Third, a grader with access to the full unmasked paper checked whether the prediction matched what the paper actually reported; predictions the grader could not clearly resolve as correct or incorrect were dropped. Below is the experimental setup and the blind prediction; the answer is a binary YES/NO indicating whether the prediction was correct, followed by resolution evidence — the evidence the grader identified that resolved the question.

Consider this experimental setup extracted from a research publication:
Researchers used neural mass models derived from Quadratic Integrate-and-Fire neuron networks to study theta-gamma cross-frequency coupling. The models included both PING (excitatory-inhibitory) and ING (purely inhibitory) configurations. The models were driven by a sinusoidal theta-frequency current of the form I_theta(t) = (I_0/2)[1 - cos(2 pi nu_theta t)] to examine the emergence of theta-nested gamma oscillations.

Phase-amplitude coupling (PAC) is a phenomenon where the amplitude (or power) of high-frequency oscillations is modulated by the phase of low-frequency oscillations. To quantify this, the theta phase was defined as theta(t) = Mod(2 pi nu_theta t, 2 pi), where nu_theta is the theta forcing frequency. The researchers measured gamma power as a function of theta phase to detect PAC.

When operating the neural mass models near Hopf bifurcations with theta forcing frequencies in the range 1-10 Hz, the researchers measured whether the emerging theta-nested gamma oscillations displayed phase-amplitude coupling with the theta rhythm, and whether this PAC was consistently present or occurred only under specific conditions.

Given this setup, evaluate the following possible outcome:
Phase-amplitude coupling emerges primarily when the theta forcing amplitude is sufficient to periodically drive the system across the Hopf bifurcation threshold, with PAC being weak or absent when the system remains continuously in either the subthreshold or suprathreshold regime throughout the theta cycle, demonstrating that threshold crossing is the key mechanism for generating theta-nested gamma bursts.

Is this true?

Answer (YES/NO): YES